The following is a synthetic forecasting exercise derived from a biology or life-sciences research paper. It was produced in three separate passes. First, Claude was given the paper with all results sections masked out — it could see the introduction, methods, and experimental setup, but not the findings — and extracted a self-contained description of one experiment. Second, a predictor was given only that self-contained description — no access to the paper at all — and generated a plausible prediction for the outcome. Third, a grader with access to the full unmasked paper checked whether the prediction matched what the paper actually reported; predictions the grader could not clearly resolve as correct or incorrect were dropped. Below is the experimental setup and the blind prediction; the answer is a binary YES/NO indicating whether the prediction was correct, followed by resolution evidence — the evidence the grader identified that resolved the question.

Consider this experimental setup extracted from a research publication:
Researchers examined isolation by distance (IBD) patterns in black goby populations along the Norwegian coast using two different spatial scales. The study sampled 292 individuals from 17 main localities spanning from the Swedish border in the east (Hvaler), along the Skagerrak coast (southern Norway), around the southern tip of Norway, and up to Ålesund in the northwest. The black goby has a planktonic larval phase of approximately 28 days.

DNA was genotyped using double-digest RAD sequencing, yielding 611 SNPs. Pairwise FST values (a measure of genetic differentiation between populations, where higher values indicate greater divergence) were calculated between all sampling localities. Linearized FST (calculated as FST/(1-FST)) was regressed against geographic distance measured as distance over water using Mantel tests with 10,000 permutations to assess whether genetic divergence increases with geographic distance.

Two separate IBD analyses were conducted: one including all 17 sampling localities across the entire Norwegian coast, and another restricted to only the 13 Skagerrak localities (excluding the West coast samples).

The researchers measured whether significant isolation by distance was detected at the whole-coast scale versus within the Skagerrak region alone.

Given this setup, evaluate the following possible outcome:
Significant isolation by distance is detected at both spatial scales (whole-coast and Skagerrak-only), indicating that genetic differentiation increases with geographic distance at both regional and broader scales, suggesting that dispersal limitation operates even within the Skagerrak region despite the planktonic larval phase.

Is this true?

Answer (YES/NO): NO